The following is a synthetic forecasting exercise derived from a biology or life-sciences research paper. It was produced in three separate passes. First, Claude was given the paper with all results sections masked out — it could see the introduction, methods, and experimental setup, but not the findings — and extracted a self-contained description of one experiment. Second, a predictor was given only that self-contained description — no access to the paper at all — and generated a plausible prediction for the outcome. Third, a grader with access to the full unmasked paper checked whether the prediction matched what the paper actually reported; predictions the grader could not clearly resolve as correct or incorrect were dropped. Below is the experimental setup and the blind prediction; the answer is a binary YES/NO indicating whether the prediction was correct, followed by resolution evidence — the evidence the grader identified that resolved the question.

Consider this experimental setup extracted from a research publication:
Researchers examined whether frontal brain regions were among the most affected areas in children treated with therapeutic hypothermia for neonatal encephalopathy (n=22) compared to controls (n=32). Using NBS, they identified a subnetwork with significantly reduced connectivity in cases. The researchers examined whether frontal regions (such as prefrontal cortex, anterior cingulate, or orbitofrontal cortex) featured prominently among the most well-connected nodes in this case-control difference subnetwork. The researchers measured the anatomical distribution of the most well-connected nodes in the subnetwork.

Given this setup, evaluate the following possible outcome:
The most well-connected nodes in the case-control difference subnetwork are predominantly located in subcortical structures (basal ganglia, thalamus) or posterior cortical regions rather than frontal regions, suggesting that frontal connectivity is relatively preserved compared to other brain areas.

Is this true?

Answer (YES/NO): YES